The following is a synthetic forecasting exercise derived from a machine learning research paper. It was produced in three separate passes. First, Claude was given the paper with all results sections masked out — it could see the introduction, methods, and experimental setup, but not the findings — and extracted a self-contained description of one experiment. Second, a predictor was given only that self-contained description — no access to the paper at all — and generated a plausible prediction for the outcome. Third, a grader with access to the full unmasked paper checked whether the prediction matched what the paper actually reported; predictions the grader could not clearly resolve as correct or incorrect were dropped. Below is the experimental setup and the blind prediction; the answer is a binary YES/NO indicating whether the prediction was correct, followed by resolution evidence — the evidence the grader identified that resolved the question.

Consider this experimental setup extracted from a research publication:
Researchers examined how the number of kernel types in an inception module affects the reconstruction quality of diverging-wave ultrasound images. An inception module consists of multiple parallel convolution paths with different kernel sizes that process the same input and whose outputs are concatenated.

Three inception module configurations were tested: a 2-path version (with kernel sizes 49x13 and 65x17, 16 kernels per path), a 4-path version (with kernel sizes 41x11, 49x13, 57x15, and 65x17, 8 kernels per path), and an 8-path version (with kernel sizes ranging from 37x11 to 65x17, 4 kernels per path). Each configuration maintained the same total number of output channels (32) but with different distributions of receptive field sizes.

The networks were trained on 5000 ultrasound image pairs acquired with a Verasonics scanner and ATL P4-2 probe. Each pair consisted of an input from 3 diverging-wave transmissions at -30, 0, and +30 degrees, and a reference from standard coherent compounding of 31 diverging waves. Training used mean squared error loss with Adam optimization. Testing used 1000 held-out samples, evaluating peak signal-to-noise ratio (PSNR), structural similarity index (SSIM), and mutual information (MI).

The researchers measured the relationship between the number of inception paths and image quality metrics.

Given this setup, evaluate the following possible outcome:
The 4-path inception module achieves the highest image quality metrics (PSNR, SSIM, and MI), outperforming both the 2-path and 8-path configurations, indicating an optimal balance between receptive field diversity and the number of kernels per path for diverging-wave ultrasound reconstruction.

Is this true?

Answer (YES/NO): NO